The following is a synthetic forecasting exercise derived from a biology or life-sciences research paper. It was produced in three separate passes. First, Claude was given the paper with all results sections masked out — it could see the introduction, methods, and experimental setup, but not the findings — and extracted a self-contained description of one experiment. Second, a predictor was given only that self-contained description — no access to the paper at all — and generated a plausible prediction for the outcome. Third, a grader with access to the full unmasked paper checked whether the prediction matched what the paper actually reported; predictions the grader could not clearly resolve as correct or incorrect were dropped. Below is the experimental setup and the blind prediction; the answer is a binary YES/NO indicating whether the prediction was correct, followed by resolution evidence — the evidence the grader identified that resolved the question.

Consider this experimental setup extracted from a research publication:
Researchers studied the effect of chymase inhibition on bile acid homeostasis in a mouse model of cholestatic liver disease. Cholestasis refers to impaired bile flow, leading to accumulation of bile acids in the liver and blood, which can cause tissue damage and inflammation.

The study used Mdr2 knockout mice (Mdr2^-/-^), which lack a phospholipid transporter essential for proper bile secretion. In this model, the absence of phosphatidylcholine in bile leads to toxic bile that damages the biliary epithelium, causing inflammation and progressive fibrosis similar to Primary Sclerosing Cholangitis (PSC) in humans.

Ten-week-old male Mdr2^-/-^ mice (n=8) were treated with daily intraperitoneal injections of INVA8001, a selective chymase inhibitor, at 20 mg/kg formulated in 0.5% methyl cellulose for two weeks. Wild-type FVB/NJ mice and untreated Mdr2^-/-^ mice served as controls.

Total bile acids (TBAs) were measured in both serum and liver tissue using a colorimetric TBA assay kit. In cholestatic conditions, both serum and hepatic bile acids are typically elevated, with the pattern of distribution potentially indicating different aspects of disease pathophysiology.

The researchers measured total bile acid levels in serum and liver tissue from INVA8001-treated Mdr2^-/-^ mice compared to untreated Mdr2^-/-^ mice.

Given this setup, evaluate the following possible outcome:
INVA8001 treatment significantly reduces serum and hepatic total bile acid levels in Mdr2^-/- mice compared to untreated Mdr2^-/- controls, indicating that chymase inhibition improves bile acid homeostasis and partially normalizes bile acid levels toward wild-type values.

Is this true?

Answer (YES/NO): YES